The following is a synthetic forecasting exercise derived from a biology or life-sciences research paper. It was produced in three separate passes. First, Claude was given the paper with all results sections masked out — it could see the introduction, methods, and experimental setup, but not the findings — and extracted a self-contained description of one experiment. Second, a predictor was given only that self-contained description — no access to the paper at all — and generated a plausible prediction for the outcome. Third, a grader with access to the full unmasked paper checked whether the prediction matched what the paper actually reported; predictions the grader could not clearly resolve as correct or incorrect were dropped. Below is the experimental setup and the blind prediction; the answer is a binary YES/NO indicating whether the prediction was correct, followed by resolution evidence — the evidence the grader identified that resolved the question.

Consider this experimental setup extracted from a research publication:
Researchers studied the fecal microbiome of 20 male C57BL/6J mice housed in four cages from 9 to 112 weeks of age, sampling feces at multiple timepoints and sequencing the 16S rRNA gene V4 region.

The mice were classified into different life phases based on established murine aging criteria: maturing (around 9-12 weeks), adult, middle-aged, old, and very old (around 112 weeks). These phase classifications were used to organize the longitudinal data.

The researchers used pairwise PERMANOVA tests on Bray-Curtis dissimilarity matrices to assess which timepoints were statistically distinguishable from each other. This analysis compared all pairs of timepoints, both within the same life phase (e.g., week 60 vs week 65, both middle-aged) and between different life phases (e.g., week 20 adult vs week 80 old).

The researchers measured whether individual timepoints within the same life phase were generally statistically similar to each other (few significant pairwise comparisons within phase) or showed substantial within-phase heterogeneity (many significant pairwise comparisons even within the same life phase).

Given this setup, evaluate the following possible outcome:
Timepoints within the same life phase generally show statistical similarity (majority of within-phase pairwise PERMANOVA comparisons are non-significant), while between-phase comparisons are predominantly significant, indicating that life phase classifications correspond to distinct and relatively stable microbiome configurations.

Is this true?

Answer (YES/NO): NO